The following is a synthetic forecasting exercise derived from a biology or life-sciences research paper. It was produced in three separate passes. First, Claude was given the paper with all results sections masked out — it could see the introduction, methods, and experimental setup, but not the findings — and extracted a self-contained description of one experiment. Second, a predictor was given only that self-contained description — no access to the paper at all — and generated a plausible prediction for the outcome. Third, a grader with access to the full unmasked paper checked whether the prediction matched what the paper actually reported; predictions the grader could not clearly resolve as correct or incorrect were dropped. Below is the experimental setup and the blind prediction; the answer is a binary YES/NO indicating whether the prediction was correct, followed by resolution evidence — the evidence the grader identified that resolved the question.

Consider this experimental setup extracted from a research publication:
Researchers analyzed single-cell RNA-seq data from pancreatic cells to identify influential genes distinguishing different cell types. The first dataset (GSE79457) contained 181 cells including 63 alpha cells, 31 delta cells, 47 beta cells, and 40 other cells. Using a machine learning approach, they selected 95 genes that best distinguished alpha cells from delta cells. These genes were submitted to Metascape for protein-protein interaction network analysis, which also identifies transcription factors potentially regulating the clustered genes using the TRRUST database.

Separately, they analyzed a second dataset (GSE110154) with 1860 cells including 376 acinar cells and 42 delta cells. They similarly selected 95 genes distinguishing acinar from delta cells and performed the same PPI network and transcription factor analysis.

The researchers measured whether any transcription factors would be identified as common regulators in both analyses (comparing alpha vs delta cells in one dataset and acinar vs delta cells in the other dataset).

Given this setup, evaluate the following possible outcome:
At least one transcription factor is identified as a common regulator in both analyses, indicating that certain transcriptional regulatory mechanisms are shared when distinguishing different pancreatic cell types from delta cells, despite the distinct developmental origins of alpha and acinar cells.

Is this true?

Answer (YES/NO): NO